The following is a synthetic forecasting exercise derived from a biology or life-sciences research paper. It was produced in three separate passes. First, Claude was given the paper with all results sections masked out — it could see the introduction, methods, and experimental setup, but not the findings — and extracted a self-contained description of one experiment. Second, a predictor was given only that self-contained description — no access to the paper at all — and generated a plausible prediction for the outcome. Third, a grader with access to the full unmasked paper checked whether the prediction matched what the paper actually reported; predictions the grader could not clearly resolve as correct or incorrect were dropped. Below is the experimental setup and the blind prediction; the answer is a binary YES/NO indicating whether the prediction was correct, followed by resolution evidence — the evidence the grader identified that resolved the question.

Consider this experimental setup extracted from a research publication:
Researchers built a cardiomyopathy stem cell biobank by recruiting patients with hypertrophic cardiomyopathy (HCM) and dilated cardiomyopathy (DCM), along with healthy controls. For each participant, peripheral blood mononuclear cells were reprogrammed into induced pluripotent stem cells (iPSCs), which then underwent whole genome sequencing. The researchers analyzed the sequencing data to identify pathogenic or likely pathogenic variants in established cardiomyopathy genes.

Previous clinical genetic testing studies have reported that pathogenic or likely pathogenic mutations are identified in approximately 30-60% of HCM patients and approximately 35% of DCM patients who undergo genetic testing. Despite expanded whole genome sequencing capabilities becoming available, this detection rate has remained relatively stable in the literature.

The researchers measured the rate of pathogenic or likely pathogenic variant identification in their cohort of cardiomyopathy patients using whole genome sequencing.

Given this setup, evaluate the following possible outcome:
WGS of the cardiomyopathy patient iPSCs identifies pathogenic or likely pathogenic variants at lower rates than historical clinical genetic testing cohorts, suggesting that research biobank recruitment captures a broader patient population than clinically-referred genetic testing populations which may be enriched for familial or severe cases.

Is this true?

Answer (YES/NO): NO